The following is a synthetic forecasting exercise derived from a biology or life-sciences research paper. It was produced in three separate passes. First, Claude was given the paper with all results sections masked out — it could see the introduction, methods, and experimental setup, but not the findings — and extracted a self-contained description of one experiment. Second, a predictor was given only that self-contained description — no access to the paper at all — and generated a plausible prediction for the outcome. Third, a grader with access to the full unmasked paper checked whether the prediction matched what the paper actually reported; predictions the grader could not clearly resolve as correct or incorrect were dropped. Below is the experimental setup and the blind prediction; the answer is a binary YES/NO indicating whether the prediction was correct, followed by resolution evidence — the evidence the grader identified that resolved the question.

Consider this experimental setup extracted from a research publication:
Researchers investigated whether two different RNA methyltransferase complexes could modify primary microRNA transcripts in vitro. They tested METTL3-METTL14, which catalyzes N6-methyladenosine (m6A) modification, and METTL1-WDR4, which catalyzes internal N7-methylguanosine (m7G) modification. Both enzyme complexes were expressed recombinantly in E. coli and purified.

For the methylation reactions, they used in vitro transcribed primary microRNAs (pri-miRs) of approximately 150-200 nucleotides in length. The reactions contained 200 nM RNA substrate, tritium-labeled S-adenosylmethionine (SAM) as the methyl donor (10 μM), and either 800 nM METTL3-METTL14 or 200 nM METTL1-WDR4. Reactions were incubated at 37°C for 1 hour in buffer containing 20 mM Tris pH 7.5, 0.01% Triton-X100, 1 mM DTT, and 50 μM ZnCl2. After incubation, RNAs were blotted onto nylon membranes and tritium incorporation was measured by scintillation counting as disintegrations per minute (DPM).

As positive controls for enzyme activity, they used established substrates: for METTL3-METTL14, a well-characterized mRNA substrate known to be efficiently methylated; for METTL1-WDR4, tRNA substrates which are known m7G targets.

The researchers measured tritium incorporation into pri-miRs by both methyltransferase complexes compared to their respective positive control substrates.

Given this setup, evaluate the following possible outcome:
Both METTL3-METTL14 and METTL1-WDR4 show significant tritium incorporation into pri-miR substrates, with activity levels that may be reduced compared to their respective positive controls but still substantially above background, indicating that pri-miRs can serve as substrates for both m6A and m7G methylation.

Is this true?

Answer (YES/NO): NO